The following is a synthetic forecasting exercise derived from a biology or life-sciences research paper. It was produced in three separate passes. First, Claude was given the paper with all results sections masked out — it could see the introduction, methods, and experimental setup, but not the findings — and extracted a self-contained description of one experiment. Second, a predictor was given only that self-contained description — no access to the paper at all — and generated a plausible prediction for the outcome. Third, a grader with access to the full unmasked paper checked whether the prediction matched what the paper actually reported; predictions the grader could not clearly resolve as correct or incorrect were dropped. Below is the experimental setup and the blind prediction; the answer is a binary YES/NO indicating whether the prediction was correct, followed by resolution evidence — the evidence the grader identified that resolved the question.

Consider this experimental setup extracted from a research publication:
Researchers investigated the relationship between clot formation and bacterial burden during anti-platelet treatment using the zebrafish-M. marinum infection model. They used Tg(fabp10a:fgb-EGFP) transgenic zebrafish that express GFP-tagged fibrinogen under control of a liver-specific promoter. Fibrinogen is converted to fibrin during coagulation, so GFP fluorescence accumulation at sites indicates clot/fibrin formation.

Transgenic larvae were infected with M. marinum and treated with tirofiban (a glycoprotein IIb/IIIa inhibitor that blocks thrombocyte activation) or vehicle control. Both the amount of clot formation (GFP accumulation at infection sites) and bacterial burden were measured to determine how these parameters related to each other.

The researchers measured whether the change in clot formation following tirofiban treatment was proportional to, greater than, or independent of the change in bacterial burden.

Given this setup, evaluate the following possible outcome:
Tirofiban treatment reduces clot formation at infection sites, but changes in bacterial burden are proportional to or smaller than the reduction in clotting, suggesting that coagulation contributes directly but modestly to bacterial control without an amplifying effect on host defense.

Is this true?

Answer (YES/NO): NO